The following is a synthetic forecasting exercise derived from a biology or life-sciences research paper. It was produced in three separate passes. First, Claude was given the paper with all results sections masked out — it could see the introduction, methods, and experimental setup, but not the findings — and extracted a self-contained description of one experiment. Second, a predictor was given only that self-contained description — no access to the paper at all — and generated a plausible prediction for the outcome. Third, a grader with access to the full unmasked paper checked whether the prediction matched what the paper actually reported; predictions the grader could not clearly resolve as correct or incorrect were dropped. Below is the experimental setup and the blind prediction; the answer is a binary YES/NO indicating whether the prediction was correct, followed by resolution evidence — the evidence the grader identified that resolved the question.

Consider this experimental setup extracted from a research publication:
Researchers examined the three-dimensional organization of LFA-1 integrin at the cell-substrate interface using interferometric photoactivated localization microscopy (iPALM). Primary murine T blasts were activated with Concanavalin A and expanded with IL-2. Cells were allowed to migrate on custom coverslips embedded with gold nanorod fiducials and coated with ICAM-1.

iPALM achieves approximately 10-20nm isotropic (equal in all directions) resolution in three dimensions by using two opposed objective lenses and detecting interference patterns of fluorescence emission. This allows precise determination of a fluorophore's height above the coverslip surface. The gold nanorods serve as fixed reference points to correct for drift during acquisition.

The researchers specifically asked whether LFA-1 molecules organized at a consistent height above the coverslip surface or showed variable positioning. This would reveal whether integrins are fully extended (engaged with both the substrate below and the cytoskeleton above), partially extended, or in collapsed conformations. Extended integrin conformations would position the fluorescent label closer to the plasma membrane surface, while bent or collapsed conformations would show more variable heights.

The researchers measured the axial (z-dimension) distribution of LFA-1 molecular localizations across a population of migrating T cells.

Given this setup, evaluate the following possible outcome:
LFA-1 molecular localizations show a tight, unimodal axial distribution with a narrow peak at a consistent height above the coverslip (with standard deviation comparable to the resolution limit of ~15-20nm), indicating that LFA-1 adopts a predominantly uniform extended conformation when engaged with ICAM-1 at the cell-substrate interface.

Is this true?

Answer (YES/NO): NO